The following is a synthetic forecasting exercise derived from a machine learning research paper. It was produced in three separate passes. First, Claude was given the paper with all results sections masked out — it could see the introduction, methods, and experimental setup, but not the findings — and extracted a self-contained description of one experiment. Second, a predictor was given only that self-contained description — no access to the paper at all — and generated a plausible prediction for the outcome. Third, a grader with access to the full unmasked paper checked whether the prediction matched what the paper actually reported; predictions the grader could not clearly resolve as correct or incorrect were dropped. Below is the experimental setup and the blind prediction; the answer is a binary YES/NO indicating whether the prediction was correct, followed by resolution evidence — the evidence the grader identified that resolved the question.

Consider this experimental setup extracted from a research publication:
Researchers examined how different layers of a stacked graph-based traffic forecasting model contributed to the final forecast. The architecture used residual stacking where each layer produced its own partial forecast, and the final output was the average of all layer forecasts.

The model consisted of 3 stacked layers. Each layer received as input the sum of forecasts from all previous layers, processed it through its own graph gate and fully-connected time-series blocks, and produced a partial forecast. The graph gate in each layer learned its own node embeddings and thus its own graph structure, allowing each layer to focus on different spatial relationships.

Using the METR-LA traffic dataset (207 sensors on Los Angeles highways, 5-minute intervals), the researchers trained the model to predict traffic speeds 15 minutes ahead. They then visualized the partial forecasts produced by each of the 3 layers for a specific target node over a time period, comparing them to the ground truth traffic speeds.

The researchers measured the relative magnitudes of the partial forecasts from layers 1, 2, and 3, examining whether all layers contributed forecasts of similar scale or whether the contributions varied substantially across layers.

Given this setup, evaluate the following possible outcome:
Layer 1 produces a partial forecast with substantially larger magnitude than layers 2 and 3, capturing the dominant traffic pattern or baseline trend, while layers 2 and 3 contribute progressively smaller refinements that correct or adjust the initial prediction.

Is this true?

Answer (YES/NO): YES